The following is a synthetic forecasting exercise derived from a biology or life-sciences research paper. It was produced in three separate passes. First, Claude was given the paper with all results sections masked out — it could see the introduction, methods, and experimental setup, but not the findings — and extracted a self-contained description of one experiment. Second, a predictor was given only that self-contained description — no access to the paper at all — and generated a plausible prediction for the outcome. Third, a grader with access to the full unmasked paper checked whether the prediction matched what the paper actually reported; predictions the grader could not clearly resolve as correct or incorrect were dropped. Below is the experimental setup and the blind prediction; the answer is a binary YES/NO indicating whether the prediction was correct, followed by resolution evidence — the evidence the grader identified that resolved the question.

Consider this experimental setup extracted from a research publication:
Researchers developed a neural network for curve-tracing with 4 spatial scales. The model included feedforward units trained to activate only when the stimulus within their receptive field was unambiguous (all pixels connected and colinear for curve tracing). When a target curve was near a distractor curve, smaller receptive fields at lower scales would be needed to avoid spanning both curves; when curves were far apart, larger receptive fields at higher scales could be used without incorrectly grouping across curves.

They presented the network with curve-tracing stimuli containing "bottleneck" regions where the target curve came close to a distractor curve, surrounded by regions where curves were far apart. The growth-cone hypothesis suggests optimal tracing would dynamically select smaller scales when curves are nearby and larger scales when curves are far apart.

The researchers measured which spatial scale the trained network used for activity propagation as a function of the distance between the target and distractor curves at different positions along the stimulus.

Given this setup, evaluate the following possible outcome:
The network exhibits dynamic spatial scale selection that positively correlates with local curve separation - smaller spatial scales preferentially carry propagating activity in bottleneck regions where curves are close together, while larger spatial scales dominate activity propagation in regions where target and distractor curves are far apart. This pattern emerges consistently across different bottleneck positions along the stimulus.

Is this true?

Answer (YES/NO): YES